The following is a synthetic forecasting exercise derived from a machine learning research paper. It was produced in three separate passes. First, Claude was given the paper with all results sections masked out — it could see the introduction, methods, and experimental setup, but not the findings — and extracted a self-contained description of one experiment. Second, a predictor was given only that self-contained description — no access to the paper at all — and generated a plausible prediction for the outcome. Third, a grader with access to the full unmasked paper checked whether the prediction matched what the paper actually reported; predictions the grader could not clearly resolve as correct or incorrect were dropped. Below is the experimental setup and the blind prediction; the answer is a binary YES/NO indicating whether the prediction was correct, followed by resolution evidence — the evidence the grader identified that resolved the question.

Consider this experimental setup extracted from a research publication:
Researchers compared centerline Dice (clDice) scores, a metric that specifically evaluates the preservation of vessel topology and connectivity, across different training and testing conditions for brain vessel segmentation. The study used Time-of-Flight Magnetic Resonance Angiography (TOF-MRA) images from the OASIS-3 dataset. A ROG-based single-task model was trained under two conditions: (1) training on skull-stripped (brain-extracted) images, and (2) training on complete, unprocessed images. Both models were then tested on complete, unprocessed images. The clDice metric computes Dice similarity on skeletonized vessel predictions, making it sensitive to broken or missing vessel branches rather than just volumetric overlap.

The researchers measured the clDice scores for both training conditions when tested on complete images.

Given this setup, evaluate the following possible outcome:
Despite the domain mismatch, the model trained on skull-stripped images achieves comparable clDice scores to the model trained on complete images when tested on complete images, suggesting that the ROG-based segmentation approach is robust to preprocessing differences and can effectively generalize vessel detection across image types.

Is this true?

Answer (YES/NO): NO